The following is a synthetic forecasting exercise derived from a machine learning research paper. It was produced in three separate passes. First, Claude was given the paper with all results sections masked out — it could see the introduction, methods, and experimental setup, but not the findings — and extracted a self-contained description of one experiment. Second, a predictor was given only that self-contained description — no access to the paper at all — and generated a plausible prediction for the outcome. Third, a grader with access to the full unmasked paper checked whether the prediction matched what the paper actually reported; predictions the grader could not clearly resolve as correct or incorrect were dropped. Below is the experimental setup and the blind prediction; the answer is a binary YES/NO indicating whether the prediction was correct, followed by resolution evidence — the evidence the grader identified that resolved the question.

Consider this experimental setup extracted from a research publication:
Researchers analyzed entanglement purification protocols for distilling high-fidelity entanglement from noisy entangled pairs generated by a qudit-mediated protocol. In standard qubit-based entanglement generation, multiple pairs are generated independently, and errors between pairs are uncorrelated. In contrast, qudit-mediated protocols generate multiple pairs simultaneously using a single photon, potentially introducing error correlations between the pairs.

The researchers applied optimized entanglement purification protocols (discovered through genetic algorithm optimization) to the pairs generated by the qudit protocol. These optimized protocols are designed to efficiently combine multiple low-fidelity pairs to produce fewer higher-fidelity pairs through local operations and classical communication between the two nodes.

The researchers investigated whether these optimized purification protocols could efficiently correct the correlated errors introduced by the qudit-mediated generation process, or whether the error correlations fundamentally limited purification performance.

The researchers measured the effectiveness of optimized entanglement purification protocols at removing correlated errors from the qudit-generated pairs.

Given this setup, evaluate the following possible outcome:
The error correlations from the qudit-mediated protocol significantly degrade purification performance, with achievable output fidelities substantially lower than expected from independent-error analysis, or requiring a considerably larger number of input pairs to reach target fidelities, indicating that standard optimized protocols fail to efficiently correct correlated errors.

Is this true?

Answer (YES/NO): NO